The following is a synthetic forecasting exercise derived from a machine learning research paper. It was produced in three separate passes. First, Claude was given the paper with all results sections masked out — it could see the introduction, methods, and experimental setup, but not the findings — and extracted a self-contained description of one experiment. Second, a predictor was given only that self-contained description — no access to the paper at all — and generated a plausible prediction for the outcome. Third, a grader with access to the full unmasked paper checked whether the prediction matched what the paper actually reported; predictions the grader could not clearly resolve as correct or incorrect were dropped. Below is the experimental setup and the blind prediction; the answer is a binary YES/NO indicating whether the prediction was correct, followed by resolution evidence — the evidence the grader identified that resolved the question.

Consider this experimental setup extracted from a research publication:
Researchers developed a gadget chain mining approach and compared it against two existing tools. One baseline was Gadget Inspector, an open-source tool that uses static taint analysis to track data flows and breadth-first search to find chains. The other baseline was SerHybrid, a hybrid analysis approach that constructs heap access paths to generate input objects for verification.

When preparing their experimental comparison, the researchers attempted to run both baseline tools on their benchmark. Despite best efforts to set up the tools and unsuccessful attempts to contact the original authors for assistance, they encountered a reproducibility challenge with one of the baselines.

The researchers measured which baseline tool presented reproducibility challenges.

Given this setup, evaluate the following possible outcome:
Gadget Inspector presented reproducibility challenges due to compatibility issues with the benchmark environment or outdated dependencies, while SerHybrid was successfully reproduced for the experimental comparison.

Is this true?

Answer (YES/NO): NO